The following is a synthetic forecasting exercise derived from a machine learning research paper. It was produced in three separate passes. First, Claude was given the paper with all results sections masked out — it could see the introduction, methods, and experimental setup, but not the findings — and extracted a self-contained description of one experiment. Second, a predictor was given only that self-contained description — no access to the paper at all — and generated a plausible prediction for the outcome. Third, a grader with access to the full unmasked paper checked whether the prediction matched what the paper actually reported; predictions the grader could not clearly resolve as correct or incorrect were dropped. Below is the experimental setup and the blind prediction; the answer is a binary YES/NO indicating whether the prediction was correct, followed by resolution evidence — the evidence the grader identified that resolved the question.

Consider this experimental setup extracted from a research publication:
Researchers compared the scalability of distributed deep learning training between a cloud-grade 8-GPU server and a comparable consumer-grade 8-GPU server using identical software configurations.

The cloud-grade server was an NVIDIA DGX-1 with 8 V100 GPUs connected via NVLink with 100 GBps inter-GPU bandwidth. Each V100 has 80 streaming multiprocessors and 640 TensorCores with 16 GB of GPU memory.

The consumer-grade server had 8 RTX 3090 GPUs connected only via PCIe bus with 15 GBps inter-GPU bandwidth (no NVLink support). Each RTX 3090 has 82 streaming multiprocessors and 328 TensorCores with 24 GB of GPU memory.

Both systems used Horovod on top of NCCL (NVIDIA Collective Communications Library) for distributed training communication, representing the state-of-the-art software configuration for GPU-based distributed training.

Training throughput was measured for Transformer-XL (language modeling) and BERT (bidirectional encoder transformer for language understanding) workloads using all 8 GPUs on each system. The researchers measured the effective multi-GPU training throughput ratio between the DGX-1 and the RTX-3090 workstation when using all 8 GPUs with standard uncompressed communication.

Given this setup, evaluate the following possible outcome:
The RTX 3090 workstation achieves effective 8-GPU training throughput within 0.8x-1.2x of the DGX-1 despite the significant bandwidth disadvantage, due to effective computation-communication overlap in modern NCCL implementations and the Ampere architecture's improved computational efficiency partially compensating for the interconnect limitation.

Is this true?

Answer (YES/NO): NO